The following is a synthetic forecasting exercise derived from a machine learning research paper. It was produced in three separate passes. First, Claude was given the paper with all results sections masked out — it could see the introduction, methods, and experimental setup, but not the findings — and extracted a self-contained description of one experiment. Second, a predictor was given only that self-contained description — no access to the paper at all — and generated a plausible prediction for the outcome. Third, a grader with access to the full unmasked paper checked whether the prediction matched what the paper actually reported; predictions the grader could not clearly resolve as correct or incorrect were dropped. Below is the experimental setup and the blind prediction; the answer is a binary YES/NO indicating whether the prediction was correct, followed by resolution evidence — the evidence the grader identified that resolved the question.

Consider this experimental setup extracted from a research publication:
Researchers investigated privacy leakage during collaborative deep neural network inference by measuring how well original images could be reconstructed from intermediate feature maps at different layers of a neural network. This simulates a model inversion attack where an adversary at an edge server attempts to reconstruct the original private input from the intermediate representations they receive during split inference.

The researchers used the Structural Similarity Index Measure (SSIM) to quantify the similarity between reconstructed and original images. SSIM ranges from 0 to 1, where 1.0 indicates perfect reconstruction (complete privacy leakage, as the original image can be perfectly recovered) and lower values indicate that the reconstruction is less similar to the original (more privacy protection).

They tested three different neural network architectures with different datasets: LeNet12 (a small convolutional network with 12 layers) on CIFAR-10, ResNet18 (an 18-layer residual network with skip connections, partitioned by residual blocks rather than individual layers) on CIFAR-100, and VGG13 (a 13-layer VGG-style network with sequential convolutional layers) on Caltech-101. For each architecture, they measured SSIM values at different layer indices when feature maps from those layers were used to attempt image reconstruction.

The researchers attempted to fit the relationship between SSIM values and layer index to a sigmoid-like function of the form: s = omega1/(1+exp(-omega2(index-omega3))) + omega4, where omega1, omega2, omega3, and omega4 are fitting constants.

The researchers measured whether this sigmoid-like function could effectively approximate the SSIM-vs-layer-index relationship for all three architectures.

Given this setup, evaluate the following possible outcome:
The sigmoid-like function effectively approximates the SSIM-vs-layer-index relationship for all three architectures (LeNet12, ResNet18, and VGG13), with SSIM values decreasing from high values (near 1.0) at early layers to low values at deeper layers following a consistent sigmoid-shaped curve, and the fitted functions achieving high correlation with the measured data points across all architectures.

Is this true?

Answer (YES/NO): NO